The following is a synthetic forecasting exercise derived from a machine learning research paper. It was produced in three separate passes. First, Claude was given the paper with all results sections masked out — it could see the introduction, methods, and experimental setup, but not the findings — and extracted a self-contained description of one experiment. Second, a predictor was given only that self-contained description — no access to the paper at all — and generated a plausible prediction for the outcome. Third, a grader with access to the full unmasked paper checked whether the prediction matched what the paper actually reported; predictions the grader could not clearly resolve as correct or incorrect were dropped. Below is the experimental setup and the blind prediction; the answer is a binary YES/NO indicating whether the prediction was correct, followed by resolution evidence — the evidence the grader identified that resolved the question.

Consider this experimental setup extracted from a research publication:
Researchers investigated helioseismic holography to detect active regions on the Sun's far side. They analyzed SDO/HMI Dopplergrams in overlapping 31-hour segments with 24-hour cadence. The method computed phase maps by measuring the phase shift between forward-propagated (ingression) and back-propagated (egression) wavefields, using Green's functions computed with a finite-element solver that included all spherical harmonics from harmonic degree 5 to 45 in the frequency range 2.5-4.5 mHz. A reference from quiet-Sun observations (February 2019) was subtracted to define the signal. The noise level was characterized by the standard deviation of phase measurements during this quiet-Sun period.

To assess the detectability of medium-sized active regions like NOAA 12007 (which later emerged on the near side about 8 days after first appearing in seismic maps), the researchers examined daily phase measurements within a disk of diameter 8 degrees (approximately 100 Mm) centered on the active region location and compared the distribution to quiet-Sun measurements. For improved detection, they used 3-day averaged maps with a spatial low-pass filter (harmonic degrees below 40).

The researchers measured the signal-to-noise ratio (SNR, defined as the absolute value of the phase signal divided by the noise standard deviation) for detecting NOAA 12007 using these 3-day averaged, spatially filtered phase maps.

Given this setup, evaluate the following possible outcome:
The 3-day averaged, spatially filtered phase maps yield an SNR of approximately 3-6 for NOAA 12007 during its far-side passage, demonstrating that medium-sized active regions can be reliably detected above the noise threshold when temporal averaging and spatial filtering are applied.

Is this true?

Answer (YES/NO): NO